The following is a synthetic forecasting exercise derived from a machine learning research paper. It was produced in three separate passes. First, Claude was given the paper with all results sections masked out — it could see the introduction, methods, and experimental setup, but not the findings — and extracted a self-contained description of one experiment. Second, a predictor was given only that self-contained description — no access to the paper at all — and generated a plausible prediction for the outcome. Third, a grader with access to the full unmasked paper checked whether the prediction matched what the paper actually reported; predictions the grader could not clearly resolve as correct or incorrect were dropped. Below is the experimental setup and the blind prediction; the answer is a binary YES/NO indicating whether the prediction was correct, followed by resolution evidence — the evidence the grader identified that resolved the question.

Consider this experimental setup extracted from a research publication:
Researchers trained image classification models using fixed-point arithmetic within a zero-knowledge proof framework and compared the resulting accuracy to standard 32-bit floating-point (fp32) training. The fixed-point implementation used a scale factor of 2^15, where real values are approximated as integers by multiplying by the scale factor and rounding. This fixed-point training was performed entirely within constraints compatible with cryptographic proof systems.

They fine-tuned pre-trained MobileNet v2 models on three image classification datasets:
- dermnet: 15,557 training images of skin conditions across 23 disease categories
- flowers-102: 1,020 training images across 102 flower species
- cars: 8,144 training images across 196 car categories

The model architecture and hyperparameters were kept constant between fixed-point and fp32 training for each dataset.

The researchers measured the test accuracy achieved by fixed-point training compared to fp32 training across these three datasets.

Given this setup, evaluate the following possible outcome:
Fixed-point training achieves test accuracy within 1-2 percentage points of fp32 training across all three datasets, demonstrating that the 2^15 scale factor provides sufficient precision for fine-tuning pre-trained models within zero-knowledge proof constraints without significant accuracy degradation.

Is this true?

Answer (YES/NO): YES